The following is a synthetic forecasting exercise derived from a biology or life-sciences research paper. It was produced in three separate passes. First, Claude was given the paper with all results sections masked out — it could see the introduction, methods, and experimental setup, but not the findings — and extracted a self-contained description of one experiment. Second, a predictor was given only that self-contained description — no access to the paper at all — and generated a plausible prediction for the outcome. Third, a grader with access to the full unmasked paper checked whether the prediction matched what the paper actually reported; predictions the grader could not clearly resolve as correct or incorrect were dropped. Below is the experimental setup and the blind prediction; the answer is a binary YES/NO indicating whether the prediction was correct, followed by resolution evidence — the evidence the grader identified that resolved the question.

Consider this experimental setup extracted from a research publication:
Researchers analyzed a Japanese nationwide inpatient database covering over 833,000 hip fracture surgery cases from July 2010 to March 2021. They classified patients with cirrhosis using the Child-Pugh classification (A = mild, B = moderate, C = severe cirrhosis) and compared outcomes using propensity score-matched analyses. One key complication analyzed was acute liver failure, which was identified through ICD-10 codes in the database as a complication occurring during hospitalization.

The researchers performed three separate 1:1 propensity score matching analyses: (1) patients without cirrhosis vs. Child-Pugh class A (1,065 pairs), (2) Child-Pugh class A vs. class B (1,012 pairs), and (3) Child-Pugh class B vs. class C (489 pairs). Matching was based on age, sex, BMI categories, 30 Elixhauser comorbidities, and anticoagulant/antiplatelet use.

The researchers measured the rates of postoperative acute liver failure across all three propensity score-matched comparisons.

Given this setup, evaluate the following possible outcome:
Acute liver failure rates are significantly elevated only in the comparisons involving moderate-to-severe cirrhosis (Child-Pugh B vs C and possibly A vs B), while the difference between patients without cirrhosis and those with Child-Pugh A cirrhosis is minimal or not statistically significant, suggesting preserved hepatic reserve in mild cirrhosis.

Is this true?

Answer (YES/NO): NO